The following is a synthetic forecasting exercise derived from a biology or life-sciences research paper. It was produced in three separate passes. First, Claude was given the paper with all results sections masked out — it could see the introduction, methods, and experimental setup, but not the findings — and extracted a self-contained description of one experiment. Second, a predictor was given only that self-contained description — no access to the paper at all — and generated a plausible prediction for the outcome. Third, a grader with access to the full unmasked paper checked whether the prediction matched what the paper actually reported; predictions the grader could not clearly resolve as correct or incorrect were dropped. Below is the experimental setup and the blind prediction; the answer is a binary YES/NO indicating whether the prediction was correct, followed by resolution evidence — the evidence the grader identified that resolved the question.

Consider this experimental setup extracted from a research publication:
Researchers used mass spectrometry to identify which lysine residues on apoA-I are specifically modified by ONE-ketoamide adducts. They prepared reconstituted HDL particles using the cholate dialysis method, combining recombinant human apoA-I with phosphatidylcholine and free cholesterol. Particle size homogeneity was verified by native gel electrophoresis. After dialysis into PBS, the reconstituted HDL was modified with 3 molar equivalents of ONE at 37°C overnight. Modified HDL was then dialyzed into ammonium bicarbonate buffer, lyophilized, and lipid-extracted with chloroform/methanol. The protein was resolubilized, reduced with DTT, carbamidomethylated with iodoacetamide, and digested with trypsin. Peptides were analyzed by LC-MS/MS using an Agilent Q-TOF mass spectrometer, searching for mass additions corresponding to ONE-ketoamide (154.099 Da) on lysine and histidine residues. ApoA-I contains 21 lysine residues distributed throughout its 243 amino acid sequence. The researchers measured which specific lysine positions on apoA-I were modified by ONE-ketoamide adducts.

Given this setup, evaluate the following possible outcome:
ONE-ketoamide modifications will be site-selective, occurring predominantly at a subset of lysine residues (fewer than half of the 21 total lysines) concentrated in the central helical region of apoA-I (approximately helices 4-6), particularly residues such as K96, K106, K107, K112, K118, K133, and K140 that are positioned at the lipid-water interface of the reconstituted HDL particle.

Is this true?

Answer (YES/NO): NO